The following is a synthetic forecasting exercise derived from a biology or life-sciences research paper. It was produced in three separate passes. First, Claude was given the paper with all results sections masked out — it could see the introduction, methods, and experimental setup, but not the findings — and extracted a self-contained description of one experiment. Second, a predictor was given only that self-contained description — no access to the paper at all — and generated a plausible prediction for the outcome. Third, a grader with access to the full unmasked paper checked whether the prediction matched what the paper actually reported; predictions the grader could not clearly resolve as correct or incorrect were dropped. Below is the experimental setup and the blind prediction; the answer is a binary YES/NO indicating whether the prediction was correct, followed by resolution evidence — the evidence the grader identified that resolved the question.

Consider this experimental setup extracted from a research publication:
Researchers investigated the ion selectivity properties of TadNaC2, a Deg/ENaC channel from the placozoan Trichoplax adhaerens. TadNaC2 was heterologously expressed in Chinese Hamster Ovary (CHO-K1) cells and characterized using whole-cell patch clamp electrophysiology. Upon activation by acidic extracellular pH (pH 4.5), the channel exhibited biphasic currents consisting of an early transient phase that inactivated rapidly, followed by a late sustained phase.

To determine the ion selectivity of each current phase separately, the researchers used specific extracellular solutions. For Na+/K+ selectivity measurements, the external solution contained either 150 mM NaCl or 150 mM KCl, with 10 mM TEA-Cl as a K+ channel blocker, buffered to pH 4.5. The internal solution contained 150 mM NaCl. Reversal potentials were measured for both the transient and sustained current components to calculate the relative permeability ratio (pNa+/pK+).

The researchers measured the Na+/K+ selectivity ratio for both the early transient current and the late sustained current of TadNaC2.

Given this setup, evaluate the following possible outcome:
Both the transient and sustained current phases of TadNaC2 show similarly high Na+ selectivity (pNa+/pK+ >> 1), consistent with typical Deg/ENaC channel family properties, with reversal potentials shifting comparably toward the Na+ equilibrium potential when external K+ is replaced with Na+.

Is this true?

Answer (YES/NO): NO